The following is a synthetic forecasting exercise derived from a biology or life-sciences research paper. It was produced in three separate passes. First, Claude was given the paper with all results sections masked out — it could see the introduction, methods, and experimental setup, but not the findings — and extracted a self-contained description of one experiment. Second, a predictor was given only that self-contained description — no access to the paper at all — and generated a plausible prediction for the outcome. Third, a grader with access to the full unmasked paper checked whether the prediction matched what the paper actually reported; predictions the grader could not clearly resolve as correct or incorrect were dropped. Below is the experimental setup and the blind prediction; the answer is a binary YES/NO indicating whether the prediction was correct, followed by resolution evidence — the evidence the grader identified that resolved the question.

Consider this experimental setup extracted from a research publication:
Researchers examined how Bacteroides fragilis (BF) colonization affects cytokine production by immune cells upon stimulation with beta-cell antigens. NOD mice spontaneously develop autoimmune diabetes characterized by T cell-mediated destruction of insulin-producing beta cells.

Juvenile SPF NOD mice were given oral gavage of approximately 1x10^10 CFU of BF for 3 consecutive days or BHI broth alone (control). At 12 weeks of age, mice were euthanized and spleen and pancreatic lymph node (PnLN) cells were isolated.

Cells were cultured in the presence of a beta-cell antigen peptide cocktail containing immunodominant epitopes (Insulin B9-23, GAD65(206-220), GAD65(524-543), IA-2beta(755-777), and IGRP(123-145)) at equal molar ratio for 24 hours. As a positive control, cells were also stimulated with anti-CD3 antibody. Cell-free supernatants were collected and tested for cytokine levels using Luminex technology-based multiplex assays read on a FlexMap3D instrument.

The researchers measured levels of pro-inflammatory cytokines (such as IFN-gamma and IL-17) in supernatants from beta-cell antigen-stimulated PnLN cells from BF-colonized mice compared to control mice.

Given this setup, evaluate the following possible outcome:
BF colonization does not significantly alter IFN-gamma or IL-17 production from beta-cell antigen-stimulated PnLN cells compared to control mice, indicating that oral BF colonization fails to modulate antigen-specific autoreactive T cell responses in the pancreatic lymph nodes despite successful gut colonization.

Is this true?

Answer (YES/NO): NO